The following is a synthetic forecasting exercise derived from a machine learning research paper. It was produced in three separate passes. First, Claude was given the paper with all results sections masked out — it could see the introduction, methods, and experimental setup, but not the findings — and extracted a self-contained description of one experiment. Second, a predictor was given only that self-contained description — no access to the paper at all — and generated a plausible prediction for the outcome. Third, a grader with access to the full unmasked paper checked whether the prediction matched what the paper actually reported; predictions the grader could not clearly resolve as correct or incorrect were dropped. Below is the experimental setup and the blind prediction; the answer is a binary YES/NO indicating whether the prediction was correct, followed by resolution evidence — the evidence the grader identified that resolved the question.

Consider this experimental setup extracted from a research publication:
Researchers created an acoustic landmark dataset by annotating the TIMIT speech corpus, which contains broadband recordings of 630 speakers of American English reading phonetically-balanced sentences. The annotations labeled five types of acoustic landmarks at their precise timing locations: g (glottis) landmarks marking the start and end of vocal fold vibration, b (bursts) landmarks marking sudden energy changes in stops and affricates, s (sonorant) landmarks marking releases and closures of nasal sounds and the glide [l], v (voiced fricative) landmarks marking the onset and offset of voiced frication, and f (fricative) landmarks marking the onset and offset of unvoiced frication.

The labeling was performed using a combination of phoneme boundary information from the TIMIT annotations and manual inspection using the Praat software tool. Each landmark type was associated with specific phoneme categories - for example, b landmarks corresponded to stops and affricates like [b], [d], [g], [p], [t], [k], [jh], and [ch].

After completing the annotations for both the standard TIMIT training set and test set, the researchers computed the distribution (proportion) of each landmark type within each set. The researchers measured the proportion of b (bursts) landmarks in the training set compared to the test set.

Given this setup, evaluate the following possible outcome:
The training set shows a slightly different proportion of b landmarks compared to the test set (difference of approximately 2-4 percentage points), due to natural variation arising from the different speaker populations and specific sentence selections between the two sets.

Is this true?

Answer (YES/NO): NO